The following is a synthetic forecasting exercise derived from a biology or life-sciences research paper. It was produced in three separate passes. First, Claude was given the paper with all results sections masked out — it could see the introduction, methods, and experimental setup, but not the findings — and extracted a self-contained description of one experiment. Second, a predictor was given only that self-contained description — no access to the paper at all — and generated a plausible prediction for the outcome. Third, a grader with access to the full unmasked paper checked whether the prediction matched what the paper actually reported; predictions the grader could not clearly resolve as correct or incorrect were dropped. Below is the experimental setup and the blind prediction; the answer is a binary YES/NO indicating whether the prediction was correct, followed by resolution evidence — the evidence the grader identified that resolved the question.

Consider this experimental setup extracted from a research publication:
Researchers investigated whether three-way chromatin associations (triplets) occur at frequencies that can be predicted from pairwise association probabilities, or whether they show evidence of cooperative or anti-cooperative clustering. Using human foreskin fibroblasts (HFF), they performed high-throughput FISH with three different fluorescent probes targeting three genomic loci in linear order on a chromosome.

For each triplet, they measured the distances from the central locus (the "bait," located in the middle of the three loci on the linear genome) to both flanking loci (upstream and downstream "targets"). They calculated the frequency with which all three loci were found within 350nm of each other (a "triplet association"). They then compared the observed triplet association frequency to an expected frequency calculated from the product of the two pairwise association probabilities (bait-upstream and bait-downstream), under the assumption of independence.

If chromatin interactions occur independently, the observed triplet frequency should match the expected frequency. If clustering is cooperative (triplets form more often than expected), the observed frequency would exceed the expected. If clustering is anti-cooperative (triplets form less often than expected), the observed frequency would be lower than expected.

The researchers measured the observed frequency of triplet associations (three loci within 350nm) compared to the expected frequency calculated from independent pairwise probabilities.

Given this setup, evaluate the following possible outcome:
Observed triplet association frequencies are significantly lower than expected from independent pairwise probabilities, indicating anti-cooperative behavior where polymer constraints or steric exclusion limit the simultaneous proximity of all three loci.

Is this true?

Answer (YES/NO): NO